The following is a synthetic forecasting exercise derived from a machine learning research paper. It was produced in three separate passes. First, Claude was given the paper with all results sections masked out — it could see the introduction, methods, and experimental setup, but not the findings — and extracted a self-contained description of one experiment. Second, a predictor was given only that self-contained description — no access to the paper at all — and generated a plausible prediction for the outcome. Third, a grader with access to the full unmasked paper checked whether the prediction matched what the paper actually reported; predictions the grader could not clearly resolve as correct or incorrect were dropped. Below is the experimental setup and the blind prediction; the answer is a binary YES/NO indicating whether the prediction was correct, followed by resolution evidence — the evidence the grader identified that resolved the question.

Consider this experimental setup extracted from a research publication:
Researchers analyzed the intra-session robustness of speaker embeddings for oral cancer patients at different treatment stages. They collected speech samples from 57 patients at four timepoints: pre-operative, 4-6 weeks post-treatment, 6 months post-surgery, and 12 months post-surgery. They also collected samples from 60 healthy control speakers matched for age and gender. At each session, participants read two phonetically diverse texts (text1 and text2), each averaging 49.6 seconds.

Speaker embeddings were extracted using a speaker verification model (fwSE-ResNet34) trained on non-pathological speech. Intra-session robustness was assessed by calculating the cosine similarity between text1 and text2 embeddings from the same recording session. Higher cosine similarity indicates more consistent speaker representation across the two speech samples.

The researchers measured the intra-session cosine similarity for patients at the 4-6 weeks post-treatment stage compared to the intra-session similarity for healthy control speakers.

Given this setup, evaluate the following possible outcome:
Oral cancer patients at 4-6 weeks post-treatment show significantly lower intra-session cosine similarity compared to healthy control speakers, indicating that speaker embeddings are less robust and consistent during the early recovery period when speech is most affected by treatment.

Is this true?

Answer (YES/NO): NO